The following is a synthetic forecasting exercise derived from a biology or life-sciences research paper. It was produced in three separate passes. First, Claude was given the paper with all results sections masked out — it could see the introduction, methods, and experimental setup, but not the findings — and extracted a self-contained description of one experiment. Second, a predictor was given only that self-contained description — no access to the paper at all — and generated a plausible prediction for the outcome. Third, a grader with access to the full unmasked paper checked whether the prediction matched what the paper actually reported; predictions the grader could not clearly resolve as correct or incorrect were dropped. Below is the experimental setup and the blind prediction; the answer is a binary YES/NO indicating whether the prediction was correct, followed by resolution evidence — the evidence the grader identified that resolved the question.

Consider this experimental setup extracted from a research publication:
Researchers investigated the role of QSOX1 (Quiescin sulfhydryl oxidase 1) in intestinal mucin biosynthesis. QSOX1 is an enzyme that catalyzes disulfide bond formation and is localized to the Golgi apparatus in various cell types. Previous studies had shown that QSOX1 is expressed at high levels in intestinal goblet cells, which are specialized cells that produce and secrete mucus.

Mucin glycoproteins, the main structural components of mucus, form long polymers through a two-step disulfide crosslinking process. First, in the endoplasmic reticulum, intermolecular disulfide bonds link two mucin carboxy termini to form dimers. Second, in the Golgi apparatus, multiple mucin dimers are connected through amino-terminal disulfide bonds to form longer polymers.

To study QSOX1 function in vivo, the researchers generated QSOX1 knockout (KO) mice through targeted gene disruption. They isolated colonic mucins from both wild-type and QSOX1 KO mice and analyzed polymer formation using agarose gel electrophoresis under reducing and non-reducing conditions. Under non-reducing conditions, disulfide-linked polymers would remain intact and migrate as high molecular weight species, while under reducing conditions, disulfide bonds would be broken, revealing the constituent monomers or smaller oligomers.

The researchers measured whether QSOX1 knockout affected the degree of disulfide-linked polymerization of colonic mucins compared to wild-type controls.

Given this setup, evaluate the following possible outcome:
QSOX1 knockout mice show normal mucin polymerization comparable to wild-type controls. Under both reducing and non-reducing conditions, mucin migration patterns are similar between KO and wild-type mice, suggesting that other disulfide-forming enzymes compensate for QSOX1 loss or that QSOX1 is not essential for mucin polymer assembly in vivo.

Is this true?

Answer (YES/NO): YES